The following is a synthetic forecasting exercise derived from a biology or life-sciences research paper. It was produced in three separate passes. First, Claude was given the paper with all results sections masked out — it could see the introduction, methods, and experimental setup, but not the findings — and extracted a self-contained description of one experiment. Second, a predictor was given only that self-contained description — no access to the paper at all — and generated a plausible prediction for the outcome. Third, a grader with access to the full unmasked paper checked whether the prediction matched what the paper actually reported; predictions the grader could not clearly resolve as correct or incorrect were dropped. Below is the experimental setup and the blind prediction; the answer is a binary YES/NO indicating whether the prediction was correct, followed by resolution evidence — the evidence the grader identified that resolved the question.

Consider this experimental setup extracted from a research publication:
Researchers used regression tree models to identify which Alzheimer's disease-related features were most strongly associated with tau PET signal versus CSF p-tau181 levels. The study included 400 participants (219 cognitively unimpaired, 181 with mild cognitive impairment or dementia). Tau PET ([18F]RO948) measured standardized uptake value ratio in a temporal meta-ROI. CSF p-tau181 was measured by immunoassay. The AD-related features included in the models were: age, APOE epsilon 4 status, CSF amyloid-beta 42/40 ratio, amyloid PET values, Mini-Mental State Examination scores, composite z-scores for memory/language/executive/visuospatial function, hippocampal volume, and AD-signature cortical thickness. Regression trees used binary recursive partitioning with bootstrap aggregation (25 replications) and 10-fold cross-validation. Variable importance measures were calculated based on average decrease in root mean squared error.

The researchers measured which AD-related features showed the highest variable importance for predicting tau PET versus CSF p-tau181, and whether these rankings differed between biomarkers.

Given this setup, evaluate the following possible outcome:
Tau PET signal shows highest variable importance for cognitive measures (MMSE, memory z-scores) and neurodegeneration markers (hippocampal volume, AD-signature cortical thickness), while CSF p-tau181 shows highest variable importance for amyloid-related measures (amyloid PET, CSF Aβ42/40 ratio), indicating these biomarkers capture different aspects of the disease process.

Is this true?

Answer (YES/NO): NO